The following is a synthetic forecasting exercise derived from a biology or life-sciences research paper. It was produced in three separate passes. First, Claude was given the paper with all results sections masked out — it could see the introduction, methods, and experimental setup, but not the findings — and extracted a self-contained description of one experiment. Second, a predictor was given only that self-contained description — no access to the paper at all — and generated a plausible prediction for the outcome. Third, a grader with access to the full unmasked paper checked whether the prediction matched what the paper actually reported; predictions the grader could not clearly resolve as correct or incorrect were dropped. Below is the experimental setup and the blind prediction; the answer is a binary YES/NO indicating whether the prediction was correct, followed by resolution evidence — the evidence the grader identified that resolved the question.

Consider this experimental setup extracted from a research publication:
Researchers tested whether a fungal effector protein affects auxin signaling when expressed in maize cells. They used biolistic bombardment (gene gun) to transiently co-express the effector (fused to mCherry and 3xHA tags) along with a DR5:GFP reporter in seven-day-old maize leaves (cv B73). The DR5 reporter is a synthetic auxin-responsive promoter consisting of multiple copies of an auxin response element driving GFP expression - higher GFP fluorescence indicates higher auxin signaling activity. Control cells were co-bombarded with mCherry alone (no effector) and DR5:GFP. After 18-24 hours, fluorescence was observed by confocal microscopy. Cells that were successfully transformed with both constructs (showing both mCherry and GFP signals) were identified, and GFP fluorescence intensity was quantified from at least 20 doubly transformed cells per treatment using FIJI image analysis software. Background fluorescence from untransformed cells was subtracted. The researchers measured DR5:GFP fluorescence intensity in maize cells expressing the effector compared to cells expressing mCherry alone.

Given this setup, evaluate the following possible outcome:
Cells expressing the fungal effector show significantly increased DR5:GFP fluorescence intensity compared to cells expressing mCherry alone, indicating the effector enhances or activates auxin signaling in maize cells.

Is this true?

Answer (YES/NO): YES